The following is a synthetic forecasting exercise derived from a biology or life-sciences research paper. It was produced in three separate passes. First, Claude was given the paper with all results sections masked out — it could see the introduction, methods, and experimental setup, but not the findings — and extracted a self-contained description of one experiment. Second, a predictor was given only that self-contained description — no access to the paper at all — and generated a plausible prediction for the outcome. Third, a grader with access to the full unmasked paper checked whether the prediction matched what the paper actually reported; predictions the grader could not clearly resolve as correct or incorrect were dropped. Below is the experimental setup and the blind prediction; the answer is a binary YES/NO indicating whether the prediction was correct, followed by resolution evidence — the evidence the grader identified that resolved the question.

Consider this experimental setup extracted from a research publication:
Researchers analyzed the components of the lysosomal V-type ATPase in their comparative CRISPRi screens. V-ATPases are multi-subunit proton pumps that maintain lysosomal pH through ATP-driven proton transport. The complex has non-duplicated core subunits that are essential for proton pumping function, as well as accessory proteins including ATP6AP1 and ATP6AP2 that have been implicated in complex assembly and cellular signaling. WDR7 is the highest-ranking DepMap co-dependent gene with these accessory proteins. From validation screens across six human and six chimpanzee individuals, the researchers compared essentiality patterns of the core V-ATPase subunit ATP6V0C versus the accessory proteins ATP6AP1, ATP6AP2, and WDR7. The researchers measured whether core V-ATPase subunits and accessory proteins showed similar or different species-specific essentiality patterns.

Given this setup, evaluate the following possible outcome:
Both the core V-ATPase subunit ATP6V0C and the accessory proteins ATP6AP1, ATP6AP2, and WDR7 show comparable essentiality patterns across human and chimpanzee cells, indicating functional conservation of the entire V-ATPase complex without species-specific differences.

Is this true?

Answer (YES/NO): NO